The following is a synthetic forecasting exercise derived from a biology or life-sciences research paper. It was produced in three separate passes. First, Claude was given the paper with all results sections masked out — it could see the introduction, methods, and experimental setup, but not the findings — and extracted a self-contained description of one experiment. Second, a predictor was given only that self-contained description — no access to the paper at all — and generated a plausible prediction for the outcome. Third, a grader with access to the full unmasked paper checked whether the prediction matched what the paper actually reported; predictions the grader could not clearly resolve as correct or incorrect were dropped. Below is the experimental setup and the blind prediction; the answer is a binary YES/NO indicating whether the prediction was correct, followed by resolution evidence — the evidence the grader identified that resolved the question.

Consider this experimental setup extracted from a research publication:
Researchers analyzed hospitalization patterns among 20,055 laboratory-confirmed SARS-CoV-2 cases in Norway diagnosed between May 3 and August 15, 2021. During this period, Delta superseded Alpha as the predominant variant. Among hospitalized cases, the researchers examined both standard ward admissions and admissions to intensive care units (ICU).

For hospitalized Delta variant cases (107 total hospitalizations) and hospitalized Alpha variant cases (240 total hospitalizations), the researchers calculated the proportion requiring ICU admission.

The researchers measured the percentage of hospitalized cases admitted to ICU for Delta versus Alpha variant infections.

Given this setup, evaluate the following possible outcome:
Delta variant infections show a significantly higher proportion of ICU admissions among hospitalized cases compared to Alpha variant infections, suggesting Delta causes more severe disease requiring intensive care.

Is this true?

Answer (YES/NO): NO